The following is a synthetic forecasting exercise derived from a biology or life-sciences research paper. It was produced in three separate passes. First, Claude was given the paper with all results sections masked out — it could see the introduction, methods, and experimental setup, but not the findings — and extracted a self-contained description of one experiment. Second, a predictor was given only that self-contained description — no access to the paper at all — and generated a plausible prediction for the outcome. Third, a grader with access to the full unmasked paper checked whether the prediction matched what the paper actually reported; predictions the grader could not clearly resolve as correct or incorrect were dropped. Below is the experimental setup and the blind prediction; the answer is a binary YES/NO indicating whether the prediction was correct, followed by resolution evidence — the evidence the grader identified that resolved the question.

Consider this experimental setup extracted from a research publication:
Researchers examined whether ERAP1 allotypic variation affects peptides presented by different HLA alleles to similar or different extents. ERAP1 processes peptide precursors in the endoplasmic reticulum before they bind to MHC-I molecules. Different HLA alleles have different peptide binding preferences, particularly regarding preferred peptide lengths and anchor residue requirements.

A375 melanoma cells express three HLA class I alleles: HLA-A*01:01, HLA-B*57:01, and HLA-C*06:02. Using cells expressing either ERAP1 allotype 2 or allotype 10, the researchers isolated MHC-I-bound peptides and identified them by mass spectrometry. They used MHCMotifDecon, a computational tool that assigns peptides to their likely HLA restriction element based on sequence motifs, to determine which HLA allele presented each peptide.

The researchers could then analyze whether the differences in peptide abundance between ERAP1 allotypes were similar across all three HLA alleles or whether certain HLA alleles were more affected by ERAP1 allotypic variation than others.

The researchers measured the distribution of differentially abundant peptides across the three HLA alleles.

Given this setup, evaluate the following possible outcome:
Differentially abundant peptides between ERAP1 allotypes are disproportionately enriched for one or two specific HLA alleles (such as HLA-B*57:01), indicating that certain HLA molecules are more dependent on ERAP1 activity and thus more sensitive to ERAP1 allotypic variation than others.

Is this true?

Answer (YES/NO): YES